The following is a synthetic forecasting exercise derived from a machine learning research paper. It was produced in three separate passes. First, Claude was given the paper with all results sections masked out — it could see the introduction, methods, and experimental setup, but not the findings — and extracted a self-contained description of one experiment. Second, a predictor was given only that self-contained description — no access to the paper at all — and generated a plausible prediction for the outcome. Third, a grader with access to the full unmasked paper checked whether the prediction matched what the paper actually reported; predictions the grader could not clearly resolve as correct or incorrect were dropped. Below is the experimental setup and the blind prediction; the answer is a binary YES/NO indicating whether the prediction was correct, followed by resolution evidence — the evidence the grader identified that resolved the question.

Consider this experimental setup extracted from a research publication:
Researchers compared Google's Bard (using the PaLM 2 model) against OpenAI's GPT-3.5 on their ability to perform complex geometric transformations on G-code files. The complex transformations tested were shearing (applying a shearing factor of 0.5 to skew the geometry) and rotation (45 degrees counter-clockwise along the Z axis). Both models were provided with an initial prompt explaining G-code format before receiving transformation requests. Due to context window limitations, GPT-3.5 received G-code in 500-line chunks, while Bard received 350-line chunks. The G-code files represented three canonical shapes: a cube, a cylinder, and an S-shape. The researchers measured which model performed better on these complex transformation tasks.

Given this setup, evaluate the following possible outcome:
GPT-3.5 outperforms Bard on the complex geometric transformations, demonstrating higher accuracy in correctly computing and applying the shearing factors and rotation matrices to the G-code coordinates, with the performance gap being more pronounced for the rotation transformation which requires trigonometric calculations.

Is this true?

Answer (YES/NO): NO